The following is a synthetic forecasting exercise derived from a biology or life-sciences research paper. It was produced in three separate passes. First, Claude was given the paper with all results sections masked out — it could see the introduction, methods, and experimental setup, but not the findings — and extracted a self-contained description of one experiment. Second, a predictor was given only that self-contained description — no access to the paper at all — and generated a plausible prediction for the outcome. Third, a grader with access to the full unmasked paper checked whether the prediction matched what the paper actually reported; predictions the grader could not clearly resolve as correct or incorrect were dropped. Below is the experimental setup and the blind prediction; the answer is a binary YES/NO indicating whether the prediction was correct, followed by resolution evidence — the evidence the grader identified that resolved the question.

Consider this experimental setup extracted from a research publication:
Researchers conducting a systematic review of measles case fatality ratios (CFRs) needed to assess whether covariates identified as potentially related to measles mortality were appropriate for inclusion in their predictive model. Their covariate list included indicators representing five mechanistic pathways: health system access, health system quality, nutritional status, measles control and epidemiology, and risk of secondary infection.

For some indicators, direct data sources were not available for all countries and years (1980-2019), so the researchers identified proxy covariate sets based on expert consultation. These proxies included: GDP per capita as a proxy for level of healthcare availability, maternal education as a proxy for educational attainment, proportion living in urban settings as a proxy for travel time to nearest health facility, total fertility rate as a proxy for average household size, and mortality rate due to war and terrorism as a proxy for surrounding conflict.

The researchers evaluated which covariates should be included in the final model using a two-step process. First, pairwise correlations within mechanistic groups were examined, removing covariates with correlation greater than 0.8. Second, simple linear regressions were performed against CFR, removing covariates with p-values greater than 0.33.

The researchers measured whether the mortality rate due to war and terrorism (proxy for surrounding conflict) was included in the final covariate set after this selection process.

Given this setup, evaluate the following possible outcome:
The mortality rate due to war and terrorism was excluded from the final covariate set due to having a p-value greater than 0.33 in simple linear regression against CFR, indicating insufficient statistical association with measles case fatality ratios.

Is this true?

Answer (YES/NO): NO